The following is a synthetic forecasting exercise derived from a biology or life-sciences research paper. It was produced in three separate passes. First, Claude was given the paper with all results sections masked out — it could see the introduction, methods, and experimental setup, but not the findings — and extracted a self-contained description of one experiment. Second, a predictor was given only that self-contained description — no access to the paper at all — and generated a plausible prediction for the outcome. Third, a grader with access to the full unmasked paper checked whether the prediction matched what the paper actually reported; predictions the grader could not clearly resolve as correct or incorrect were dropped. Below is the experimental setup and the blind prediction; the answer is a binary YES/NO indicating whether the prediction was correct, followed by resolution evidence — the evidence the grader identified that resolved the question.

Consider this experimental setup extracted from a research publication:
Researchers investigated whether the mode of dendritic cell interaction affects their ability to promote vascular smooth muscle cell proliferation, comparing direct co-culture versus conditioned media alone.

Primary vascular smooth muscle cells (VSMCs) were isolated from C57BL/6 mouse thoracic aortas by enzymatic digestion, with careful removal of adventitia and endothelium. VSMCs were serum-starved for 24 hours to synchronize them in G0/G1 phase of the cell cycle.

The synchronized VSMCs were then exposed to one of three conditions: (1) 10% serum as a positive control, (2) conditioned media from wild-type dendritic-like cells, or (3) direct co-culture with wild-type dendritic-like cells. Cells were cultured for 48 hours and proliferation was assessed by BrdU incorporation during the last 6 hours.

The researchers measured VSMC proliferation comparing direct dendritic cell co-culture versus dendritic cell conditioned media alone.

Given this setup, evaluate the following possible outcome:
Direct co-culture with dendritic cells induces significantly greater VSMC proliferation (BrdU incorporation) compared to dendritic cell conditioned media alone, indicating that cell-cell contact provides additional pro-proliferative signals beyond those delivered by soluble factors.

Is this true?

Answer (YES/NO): NO